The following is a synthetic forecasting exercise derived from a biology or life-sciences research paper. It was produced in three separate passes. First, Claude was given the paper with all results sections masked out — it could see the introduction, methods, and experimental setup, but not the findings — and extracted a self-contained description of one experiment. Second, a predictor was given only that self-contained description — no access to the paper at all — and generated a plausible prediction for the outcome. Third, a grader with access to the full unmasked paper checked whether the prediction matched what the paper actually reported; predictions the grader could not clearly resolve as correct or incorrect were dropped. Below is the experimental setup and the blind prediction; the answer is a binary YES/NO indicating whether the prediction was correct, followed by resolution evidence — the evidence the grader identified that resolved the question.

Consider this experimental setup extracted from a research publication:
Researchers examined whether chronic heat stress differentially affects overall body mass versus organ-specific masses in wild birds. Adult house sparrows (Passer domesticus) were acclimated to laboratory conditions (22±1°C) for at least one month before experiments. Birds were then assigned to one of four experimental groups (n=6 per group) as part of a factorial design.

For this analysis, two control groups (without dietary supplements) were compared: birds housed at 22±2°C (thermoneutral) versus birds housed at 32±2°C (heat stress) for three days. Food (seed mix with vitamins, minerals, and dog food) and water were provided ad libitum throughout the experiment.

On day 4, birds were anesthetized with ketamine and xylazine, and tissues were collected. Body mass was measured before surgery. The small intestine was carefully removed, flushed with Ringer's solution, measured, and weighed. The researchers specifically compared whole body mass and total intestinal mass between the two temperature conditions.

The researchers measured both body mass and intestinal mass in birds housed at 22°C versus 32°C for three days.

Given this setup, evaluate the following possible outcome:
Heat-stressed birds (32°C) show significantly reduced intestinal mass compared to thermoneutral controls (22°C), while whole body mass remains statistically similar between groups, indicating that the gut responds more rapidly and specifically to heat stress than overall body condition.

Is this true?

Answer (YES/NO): YES